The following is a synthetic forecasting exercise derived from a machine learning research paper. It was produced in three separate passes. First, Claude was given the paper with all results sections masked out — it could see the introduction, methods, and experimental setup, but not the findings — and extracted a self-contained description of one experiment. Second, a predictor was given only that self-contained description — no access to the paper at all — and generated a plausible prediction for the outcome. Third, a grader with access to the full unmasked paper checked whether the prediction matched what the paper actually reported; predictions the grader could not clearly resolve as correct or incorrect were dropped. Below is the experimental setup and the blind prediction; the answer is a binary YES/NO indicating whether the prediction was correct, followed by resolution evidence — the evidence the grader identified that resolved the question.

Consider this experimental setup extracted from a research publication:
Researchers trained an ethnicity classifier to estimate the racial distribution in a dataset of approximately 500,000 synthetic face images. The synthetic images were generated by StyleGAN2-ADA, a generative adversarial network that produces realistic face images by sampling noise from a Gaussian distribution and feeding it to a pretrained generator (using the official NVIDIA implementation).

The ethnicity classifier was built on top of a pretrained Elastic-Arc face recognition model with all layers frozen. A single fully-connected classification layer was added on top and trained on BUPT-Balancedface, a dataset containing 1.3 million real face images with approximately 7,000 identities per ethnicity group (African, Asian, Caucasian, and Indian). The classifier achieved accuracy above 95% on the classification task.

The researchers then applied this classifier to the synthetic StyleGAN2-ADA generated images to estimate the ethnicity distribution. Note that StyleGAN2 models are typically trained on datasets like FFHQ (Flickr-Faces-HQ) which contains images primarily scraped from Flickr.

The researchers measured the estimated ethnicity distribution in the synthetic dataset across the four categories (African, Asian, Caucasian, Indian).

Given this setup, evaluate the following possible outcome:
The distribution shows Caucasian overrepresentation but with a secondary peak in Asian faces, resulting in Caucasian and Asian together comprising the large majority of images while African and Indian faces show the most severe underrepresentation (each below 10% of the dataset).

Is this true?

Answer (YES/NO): NO